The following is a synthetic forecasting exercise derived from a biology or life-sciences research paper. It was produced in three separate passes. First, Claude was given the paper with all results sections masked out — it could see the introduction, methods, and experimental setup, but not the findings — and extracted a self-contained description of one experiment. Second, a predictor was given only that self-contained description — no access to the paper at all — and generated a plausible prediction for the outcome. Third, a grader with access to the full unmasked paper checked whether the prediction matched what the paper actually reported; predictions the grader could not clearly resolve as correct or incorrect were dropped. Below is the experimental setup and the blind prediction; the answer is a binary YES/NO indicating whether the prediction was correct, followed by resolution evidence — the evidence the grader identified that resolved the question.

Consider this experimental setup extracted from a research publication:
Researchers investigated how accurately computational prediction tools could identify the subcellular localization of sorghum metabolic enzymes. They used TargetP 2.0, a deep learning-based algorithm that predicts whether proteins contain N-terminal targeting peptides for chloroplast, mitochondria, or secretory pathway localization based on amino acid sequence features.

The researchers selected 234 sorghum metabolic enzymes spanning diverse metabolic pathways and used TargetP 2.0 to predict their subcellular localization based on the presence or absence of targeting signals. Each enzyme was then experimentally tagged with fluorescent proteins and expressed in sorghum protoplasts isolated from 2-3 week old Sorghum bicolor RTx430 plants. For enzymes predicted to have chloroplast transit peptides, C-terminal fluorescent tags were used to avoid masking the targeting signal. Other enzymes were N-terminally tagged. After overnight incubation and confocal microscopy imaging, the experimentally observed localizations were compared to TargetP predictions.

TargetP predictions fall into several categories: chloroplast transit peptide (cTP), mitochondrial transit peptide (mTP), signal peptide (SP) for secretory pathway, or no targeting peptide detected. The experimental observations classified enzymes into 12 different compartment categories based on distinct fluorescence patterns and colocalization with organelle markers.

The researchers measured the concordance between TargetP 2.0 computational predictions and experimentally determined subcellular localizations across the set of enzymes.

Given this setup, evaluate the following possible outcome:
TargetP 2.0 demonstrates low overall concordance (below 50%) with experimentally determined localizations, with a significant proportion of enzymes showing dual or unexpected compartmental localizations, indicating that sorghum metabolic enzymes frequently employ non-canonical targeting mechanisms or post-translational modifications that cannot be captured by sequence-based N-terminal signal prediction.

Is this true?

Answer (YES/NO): NO